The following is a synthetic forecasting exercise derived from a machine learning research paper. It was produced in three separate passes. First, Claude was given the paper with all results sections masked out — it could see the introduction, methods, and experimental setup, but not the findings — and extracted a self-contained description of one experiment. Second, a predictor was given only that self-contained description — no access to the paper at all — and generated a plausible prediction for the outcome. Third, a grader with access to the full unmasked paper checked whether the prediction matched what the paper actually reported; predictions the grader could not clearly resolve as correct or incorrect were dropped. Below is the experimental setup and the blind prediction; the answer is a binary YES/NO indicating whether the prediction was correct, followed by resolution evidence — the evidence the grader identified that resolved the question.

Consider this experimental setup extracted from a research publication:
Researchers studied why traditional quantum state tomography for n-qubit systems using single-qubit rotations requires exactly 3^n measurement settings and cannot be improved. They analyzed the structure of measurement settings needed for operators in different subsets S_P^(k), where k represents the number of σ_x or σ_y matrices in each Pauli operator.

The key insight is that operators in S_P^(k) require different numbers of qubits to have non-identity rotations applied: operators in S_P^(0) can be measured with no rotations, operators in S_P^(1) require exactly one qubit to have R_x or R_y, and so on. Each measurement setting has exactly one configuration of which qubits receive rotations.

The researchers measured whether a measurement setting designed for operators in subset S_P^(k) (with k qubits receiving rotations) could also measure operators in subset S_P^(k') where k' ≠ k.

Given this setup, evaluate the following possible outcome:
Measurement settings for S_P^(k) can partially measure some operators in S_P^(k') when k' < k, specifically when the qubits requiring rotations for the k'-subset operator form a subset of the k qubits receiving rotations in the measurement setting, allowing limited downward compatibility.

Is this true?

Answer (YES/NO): NO